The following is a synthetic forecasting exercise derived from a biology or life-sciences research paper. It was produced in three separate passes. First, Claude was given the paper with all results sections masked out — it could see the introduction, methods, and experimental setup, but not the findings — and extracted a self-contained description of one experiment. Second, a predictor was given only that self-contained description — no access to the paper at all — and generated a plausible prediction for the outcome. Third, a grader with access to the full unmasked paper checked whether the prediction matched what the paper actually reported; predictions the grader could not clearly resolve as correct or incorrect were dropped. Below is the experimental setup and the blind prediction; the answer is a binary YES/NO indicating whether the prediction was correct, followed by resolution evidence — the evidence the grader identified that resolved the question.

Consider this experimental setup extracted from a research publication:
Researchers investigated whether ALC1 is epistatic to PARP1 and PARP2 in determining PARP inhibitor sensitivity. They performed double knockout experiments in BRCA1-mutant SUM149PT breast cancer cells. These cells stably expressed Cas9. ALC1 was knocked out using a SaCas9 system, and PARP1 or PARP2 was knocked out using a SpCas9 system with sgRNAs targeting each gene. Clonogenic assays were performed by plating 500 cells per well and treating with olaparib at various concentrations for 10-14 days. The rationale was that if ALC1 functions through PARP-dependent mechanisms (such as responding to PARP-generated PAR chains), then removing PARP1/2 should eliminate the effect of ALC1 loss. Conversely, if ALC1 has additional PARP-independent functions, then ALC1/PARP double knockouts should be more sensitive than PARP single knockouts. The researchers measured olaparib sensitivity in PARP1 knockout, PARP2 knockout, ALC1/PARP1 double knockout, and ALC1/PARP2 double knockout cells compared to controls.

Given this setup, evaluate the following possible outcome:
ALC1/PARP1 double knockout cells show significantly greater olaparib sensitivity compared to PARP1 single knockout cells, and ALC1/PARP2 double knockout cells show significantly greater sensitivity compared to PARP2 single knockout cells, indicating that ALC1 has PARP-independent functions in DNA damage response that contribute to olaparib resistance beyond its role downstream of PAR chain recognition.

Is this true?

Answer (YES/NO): NO